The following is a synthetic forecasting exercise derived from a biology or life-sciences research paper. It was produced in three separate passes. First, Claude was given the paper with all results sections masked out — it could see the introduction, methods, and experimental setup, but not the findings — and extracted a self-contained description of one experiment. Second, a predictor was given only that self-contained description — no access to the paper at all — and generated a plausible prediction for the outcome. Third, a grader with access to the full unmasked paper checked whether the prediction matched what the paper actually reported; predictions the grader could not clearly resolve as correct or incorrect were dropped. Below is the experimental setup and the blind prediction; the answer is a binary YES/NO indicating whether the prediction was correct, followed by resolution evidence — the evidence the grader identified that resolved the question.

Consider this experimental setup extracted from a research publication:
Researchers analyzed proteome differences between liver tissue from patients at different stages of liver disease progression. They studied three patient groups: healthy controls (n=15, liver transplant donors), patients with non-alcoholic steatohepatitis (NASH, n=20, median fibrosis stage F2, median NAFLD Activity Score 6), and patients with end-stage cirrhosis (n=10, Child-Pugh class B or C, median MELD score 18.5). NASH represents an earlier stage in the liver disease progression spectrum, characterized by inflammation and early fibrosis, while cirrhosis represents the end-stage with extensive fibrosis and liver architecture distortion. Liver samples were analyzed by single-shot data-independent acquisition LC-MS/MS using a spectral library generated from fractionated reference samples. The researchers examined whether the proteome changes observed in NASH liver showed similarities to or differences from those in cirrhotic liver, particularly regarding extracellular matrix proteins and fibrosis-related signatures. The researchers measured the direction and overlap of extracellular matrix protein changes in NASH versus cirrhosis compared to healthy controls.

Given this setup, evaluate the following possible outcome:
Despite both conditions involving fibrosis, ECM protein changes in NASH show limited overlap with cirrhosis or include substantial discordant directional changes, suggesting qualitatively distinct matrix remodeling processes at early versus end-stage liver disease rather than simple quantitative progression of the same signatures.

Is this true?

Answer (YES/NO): YES